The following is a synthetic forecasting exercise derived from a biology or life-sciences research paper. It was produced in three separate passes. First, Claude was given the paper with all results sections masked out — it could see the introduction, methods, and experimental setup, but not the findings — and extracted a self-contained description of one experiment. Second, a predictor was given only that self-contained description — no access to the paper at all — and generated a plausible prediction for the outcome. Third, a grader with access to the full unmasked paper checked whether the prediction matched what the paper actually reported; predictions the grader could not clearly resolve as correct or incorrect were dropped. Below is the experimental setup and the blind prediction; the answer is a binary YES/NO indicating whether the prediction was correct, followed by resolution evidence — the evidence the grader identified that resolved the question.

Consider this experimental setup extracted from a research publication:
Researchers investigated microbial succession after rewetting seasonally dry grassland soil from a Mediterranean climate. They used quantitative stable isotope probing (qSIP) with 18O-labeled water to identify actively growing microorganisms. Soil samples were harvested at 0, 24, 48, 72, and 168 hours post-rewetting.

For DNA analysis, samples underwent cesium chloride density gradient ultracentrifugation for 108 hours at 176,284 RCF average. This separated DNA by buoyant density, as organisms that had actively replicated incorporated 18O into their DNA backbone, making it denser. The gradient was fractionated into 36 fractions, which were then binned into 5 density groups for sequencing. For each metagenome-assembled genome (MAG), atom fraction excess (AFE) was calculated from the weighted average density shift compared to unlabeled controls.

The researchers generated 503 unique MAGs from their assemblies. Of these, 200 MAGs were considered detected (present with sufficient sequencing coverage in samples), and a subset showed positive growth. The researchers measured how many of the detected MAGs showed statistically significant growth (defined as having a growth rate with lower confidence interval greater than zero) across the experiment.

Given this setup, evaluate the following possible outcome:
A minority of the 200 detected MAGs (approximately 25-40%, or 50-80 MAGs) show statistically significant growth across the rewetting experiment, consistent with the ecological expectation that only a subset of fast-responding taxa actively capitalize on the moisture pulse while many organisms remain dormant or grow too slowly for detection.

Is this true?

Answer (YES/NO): YES